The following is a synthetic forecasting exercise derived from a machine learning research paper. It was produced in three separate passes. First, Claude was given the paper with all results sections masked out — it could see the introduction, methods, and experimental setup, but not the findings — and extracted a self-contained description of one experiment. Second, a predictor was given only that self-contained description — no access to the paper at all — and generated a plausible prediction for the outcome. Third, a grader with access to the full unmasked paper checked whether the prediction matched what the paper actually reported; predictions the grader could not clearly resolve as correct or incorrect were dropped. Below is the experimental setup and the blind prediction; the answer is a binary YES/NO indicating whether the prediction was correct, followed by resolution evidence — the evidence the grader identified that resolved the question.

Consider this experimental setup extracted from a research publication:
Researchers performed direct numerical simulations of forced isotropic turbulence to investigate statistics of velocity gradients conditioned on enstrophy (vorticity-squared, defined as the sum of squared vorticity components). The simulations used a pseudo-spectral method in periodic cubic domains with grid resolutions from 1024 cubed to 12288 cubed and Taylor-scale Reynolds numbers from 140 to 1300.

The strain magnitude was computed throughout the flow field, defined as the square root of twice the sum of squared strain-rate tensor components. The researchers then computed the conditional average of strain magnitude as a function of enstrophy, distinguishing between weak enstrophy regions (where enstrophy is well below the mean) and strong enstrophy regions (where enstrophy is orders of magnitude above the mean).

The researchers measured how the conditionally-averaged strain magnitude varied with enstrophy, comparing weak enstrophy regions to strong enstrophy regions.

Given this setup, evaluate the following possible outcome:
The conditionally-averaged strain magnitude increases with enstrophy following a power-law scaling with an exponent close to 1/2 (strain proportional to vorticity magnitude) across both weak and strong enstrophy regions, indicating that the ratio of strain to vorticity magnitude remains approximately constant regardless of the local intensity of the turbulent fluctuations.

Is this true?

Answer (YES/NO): NO